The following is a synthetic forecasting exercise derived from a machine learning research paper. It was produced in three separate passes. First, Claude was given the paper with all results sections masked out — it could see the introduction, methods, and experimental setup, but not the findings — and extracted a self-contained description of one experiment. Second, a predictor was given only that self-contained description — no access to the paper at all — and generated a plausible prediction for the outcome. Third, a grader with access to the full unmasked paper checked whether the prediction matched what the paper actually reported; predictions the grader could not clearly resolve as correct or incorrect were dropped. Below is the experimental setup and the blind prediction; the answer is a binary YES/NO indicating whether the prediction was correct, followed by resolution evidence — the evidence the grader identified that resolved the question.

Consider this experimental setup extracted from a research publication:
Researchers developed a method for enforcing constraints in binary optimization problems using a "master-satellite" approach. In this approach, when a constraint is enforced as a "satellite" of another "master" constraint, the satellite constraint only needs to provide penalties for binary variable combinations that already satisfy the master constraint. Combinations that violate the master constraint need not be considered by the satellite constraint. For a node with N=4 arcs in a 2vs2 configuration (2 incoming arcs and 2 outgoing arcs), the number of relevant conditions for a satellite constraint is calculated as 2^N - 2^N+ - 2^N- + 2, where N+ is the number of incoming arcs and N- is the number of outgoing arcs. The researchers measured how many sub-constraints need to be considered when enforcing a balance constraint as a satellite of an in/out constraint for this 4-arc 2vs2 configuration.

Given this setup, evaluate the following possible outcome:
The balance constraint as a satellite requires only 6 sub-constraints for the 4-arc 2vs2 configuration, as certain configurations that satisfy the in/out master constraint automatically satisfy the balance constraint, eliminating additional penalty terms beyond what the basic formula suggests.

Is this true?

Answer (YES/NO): NO